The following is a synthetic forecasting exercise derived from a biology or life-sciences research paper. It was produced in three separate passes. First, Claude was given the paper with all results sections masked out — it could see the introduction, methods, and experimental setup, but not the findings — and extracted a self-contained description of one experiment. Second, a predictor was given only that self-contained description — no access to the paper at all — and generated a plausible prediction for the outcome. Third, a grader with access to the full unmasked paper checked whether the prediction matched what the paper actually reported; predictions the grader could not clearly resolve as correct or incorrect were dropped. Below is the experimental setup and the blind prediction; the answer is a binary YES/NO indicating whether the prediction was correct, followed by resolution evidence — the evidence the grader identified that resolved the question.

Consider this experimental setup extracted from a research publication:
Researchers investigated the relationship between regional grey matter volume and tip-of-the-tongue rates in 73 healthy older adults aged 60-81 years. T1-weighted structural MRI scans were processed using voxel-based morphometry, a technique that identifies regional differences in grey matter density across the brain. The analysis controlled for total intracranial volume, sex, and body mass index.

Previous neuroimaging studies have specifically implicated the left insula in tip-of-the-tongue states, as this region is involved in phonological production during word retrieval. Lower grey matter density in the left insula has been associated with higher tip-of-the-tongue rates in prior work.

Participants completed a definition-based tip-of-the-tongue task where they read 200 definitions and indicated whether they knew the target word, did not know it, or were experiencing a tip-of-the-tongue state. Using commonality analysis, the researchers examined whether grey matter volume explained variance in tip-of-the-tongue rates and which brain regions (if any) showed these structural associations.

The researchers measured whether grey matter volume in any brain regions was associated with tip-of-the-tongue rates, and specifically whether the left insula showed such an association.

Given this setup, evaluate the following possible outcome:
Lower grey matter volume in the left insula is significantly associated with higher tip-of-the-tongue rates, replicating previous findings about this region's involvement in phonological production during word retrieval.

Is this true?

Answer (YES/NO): NO